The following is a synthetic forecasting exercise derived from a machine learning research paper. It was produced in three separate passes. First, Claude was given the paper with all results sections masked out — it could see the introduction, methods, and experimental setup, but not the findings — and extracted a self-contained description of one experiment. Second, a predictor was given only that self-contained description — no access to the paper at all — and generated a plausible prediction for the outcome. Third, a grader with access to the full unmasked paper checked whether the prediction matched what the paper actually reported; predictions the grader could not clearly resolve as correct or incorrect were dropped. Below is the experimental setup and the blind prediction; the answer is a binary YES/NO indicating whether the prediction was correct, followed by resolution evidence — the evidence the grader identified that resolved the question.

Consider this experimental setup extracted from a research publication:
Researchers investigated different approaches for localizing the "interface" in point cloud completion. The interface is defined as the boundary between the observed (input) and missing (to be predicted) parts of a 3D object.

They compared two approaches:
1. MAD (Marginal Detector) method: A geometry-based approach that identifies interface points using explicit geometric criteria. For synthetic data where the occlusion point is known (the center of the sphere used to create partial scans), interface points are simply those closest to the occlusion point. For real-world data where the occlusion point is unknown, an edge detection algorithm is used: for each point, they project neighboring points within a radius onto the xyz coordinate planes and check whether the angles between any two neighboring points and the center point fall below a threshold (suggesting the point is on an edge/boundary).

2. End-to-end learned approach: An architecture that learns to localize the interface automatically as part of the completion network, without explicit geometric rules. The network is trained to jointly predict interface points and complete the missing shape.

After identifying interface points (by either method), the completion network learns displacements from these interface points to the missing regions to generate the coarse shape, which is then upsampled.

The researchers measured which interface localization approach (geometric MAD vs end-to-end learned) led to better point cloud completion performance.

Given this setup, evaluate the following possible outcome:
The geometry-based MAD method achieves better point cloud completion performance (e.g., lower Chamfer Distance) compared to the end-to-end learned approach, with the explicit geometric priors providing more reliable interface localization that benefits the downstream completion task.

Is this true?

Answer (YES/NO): YES